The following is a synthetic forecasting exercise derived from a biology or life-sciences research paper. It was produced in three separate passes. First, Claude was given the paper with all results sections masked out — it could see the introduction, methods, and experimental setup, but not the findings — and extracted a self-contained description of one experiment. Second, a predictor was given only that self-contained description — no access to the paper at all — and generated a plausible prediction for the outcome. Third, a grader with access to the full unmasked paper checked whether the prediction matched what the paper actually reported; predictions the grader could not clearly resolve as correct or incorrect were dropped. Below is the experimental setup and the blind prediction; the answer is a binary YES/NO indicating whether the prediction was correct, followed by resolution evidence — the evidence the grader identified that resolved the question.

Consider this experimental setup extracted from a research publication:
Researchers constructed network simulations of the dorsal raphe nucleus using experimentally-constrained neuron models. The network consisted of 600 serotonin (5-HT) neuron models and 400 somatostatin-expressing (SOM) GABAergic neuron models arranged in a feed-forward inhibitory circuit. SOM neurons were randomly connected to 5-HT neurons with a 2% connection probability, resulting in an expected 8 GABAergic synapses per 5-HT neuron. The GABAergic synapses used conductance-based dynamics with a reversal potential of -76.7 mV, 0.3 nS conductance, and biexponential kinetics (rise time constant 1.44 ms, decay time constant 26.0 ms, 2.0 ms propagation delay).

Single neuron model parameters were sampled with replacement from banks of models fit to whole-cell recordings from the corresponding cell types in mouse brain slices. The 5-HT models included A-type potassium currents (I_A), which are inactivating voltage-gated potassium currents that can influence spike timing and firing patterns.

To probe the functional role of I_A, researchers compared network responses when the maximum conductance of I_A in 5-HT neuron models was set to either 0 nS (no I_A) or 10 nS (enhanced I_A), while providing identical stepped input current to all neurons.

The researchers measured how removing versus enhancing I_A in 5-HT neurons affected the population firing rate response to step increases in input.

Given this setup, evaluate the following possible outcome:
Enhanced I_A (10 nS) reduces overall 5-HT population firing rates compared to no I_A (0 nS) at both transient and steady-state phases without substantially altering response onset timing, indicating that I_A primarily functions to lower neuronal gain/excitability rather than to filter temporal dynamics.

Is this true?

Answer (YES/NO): NO